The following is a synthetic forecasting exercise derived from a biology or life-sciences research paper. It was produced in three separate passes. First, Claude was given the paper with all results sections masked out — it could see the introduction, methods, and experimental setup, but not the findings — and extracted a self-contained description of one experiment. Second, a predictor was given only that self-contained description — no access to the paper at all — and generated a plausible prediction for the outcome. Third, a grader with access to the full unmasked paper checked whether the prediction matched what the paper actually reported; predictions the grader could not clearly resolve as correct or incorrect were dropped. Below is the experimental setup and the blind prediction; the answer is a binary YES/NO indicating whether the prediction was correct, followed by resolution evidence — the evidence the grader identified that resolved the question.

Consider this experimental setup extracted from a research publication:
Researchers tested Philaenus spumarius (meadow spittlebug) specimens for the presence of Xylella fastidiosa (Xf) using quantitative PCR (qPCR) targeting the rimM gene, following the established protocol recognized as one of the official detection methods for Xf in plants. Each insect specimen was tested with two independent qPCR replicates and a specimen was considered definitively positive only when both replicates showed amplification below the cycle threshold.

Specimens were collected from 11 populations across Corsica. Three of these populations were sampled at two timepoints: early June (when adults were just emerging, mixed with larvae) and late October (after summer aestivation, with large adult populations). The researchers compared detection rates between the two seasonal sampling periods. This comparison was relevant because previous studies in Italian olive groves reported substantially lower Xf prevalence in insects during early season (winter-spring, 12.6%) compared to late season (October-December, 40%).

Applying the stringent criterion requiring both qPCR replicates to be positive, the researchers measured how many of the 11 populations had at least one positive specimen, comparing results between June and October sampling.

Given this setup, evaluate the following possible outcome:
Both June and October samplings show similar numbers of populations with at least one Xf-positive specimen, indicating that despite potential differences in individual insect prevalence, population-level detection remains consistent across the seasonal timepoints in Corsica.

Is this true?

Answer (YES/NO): NO